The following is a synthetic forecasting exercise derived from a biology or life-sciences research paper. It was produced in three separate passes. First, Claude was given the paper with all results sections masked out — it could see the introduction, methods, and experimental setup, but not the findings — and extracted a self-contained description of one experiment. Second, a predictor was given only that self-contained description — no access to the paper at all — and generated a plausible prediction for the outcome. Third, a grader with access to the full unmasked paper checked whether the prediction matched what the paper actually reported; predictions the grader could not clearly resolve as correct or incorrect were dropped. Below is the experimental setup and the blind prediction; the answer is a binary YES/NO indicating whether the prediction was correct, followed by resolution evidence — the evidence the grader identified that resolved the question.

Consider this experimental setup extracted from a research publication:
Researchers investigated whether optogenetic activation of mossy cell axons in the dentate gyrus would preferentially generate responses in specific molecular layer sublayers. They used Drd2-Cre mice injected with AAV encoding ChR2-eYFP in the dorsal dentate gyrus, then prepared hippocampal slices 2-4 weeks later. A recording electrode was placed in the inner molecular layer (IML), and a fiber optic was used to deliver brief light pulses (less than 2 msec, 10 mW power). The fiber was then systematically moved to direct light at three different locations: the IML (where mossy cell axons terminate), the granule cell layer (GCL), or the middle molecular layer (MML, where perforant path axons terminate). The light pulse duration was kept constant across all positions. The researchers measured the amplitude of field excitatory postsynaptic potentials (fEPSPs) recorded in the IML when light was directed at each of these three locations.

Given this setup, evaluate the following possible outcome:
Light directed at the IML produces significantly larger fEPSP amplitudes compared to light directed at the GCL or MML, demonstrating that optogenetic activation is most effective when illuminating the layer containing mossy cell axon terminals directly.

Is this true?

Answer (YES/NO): YES